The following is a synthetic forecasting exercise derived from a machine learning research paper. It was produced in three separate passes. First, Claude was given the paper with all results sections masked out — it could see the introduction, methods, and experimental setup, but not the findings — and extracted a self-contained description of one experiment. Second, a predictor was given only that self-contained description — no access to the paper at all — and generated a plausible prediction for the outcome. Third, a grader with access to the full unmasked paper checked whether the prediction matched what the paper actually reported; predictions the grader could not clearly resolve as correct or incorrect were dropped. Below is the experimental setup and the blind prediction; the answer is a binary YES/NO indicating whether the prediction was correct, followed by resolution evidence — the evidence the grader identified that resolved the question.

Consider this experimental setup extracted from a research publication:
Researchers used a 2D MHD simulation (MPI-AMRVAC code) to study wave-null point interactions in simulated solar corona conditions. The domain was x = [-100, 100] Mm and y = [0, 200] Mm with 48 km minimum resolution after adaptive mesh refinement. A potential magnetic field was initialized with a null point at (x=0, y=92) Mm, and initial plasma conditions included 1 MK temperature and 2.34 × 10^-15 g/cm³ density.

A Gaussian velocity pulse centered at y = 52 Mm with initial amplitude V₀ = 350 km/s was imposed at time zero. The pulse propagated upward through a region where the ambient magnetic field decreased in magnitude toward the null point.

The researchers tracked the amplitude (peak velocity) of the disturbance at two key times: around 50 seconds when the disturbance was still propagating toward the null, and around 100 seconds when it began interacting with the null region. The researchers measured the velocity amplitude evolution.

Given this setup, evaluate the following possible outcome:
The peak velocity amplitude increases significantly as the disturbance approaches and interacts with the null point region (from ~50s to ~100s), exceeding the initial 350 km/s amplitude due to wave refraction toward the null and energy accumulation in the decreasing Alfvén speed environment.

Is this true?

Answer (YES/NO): NO